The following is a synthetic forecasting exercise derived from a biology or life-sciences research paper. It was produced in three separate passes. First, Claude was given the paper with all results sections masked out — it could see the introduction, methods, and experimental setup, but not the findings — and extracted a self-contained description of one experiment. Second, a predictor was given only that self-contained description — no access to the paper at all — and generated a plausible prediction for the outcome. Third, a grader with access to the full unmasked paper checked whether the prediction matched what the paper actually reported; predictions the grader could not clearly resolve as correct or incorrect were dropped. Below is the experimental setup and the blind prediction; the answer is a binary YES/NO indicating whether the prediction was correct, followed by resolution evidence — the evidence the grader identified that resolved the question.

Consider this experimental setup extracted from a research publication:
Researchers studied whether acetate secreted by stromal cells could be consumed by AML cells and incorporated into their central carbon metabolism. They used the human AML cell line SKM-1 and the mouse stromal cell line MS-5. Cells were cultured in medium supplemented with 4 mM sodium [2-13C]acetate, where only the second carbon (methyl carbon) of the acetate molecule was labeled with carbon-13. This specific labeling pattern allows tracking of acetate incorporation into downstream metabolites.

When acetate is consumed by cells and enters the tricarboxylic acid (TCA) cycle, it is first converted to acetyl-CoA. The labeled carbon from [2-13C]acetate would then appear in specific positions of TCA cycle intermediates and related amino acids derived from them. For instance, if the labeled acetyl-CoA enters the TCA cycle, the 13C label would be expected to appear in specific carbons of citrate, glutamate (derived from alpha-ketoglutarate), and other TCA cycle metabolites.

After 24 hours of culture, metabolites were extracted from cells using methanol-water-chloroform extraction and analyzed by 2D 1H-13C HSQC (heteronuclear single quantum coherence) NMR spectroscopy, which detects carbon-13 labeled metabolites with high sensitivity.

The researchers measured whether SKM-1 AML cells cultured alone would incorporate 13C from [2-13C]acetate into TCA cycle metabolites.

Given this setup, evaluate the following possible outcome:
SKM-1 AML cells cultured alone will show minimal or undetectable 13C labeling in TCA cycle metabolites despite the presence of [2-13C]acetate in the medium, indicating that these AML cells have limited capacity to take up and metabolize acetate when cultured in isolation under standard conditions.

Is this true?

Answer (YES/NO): NO